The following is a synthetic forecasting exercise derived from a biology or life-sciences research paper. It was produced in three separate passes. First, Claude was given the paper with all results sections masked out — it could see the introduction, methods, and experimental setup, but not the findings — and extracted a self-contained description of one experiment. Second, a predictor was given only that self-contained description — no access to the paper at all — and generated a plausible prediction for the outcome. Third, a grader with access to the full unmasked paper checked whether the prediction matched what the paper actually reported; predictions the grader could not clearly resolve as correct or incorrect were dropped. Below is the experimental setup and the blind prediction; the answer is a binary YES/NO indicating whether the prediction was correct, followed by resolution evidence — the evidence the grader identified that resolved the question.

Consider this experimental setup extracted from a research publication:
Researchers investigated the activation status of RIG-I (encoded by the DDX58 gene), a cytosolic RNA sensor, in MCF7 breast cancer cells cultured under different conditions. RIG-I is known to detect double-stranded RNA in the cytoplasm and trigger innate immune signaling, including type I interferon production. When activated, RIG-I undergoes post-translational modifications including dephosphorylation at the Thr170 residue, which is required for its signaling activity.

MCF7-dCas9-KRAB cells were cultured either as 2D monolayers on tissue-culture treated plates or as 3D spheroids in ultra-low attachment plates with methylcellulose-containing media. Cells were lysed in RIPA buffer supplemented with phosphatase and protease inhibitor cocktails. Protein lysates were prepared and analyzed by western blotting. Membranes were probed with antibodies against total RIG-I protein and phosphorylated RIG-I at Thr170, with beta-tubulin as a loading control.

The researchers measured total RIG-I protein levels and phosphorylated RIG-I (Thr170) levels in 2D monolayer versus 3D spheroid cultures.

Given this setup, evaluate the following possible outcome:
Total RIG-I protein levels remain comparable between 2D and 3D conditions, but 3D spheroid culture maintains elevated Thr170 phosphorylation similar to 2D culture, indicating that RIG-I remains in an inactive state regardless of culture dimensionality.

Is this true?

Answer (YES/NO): NO